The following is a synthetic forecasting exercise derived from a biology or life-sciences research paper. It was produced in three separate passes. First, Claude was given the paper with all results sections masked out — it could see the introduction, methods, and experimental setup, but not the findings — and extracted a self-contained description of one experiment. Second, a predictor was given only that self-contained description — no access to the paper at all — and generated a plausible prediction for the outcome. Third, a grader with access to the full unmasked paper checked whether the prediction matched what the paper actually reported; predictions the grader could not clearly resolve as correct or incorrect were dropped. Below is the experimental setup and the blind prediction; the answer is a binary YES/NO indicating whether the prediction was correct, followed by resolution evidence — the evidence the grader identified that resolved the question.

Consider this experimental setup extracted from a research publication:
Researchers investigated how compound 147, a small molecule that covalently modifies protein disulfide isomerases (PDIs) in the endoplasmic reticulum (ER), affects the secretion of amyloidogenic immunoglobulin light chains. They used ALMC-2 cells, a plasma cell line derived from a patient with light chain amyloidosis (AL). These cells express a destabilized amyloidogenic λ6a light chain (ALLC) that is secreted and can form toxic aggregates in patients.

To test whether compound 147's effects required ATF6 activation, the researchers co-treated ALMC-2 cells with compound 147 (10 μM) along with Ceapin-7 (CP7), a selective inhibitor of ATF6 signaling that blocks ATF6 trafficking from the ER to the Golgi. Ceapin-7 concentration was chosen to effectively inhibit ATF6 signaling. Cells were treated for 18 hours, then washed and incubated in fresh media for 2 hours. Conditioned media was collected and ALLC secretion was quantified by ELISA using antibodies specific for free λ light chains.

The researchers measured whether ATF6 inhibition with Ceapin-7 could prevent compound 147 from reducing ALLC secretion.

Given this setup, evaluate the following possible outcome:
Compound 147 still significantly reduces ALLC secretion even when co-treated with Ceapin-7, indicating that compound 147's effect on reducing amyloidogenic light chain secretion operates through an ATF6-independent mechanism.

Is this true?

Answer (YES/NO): YES